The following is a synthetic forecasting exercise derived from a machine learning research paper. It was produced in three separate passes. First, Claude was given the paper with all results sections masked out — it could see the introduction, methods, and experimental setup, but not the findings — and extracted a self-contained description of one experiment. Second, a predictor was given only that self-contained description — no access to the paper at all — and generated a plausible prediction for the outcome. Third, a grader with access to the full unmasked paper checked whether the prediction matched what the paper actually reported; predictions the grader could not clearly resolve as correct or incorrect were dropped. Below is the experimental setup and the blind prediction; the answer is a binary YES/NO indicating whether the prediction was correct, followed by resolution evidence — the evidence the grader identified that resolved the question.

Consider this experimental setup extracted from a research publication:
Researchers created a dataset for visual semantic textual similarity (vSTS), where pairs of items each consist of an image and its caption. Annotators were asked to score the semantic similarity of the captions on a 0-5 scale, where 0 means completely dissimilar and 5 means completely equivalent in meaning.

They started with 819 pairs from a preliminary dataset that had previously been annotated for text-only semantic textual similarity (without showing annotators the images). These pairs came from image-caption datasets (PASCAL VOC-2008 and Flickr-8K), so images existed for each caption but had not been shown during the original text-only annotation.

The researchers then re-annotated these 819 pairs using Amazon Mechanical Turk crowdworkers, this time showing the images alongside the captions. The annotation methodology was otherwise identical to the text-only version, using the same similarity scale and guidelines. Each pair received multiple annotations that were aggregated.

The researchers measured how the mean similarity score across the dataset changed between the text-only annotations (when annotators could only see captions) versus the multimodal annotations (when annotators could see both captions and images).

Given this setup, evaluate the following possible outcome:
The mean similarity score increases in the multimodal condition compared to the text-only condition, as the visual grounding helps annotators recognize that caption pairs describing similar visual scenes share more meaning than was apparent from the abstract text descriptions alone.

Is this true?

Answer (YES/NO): YES